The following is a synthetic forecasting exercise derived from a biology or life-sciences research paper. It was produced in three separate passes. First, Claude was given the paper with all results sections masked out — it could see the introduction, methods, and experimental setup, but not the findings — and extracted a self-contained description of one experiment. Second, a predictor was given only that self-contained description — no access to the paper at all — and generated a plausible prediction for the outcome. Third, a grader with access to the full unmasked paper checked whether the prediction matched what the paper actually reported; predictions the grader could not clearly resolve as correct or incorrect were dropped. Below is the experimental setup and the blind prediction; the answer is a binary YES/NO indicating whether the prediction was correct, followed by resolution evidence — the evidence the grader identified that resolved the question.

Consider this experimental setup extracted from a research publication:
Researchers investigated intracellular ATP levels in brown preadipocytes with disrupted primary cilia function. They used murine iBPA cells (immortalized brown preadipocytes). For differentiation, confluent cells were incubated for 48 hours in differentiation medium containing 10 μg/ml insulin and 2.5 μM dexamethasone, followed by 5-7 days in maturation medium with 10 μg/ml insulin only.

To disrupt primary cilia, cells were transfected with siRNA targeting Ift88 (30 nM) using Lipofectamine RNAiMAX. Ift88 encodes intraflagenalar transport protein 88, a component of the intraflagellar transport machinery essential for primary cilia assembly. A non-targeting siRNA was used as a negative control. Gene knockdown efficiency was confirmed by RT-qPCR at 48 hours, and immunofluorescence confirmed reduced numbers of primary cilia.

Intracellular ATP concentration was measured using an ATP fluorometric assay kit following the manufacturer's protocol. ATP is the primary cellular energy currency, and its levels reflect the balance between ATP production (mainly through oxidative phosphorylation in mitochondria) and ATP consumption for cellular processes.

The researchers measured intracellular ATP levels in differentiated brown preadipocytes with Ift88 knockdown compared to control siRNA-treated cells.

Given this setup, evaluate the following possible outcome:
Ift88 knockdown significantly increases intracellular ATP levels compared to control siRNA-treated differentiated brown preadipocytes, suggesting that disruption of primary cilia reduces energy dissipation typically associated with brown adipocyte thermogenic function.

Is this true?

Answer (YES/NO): NO